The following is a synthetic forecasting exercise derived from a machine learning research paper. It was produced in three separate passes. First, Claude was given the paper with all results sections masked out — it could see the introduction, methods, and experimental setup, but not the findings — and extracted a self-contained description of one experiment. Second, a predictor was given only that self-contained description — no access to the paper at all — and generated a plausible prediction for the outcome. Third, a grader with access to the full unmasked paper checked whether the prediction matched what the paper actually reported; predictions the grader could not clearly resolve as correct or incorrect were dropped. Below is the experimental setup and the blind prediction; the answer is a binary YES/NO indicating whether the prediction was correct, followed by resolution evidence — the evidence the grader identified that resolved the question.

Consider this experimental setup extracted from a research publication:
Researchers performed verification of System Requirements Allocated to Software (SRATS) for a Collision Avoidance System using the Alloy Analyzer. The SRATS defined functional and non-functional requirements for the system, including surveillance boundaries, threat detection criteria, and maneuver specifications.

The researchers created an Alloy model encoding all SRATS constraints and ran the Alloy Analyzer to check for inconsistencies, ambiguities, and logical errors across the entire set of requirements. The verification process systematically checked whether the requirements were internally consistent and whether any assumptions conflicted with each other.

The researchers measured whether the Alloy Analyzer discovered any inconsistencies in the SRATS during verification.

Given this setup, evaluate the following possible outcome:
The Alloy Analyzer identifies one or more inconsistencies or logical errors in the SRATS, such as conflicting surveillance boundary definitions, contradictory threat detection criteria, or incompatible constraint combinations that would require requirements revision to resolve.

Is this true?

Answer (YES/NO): YES